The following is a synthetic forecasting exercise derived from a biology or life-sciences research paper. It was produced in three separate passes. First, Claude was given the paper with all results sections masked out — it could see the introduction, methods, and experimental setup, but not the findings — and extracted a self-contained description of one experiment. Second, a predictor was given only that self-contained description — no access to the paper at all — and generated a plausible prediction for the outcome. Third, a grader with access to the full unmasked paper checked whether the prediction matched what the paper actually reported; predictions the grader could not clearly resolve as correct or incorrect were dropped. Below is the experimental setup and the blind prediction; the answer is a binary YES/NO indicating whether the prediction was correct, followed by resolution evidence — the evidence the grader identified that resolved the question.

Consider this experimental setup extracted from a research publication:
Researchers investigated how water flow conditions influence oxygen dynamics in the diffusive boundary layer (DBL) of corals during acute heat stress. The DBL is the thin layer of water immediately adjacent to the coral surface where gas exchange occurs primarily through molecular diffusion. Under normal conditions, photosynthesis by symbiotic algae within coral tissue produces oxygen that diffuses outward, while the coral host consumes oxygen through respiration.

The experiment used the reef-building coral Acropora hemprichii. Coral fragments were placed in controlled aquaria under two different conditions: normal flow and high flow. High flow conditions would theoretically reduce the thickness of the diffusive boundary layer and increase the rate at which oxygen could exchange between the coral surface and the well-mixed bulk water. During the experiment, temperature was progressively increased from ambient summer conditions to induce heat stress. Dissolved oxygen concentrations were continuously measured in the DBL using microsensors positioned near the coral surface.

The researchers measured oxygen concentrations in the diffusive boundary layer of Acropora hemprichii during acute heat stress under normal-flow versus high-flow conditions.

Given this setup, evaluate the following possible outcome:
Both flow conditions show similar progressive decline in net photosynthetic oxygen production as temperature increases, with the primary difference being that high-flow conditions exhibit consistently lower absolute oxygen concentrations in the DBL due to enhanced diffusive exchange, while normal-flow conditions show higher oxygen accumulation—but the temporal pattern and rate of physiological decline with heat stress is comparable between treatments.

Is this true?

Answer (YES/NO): NO